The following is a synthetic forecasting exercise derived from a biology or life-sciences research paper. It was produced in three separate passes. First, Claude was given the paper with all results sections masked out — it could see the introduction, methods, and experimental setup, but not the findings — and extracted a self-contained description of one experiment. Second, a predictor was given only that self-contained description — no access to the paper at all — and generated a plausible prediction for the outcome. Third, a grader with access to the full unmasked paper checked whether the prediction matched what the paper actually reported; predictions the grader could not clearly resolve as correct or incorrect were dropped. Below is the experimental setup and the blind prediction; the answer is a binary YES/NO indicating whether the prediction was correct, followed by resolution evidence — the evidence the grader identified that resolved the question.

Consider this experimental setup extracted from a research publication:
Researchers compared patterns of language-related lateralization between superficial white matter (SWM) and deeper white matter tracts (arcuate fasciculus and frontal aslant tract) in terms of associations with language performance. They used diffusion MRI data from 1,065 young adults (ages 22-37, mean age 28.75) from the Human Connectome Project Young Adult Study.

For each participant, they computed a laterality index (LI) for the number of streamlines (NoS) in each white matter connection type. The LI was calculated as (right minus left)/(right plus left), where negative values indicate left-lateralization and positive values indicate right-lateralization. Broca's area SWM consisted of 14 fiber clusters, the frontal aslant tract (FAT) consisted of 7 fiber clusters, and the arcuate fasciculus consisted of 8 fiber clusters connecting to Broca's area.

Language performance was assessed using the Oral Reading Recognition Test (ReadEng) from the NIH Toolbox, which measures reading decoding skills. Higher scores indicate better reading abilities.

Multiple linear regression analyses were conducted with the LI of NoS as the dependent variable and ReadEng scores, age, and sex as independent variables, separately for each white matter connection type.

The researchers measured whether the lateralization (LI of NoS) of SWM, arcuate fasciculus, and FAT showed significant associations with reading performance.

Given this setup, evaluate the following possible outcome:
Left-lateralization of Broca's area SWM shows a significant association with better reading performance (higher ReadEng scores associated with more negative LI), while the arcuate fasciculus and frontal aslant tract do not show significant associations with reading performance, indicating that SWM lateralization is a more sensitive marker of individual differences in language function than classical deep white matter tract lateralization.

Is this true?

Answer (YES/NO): NO